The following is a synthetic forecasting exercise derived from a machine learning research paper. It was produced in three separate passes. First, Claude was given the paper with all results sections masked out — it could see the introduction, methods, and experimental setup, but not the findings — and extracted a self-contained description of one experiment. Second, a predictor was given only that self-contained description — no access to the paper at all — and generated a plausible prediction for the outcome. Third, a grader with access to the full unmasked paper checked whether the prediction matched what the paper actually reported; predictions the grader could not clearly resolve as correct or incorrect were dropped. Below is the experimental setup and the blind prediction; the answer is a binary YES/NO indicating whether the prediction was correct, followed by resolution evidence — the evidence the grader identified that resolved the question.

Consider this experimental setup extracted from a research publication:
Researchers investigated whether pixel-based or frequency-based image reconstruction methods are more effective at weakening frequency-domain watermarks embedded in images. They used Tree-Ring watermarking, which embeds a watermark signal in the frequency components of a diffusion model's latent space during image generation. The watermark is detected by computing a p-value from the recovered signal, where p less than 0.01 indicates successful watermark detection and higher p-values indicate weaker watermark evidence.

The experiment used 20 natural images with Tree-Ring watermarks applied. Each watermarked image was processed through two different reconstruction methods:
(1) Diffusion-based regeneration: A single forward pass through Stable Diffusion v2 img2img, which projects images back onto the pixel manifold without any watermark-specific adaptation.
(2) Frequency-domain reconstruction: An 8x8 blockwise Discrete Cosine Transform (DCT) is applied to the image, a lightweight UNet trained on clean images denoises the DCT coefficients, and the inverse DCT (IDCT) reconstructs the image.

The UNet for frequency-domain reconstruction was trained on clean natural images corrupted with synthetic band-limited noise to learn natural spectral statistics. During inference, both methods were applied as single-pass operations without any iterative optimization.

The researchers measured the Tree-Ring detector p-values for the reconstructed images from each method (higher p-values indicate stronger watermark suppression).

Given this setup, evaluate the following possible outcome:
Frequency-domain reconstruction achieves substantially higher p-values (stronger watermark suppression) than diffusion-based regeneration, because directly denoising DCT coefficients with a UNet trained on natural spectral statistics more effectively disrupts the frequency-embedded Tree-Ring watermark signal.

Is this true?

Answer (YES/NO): YES